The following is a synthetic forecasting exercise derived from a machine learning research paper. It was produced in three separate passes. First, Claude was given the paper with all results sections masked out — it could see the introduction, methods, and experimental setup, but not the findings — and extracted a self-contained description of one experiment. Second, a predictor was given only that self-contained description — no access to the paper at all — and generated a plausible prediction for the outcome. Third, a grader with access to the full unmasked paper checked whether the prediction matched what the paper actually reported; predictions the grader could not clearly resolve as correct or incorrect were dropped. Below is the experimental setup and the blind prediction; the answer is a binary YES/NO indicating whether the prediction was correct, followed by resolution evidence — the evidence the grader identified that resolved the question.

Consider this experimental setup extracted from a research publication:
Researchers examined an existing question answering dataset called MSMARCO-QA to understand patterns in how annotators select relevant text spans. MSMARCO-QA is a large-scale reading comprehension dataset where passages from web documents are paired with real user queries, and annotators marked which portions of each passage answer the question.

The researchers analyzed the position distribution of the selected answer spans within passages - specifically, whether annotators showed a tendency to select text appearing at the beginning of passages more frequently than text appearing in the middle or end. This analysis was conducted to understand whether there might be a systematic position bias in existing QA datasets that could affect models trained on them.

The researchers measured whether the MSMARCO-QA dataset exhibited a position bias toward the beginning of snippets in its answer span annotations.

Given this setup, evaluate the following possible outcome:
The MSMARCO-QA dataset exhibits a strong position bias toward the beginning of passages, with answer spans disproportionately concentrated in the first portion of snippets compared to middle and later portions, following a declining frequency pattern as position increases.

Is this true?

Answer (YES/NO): YES